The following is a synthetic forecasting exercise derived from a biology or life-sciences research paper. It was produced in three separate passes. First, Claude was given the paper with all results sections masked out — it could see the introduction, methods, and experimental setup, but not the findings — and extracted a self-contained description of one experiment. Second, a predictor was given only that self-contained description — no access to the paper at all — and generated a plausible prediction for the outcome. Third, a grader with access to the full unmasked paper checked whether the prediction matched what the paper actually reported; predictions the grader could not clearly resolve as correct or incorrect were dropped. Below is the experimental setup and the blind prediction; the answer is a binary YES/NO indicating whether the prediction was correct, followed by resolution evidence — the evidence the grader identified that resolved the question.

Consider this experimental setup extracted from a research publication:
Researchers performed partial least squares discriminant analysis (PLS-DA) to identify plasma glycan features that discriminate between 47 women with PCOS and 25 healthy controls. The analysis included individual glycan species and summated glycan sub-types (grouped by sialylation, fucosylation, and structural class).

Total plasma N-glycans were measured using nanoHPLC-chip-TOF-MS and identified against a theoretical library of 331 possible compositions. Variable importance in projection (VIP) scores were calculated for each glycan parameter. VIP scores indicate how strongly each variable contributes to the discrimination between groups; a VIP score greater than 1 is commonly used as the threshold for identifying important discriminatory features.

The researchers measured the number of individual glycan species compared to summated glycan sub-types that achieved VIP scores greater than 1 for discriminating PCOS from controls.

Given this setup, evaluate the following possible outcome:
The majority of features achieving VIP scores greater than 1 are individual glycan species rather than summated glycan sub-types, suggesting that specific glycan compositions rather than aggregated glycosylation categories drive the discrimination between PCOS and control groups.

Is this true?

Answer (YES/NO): YES